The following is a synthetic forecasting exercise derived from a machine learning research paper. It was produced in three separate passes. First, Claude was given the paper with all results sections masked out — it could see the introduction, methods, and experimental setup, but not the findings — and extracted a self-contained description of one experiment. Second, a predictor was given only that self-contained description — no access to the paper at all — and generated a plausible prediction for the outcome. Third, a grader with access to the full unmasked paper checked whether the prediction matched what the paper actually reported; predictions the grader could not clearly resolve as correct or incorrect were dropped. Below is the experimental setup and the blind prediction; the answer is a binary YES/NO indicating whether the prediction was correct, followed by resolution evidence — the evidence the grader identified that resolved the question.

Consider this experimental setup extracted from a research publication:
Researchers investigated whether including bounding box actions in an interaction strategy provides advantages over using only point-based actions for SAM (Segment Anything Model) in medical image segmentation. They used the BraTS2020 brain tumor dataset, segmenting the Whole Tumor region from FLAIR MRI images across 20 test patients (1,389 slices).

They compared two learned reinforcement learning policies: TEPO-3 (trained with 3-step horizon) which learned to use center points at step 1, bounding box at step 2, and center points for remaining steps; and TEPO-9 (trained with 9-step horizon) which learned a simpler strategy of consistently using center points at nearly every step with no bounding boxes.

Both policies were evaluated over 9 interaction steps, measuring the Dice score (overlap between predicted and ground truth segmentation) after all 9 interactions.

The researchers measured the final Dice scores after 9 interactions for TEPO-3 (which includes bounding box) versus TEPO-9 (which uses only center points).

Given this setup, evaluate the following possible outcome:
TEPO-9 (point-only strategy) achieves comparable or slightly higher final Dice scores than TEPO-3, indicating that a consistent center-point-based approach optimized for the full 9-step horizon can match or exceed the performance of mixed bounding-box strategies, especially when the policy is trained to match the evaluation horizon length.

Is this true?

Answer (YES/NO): YES